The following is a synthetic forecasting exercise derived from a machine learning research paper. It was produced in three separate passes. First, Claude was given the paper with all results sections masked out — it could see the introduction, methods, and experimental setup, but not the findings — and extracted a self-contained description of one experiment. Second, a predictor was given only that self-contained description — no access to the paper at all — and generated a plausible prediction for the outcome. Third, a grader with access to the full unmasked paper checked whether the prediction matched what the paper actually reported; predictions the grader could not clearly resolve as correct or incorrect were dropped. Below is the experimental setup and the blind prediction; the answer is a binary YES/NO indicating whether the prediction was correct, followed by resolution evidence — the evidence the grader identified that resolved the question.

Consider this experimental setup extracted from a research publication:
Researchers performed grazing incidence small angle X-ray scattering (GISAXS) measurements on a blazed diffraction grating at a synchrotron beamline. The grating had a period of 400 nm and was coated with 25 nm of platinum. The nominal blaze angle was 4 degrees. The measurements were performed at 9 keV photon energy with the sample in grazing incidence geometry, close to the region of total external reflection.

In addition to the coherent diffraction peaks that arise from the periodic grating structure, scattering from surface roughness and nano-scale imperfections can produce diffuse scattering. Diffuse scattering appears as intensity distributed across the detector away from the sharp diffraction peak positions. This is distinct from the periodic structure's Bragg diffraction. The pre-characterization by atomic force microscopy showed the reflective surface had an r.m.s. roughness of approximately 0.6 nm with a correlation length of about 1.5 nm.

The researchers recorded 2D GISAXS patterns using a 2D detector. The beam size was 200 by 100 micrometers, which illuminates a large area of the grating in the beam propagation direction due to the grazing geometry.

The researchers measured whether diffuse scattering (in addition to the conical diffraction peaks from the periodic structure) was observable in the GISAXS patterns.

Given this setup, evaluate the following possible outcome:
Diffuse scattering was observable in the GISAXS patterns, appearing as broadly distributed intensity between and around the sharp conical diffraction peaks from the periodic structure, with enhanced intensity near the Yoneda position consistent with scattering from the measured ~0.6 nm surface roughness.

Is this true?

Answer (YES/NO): NO